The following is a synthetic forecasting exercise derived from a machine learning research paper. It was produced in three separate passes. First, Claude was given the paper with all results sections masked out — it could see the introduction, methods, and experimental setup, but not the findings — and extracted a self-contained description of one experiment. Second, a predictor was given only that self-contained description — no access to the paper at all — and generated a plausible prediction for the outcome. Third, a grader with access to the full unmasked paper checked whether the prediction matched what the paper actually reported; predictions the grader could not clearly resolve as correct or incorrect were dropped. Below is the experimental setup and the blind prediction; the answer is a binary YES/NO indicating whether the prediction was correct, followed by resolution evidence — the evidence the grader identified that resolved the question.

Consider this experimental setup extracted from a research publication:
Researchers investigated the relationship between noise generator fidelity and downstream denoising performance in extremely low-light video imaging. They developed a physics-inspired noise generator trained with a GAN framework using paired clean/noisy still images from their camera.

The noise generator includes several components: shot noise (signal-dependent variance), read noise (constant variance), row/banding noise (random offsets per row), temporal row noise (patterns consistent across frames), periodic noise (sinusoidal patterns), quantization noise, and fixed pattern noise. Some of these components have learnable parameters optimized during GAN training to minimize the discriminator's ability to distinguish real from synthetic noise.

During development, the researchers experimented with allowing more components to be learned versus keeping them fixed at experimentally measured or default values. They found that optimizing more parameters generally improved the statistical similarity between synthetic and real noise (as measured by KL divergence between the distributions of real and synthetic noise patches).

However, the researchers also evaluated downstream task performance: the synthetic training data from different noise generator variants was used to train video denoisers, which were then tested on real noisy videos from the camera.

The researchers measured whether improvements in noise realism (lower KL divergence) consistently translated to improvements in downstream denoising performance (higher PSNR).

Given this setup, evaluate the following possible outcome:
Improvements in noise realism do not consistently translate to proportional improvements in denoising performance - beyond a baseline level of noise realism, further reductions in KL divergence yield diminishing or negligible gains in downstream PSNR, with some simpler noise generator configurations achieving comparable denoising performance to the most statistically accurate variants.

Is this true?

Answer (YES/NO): NO